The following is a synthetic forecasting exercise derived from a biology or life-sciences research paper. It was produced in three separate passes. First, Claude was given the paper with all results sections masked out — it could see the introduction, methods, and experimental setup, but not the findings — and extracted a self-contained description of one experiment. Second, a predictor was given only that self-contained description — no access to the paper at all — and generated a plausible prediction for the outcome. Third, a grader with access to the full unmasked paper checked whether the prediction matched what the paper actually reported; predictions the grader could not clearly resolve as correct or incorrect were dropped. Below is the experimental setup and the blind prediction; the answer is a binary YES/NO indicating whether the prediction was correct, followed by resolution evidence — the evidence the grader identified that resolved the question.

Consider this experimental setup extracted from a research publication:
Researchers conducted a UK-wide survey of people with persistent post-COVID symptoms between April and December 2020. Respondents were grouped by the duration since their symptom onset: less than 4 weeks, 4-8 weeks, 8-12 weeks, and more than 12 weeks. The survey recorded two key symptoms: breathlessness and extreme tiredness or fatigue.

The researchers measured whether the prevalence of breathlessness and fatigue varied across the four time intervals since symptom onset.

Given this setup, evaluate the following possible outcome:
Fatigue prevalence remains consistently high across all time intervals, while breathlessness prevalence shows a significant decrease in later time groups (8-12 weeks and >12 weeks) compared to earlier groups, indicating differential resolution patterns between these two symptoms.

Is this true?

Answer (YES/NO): NO